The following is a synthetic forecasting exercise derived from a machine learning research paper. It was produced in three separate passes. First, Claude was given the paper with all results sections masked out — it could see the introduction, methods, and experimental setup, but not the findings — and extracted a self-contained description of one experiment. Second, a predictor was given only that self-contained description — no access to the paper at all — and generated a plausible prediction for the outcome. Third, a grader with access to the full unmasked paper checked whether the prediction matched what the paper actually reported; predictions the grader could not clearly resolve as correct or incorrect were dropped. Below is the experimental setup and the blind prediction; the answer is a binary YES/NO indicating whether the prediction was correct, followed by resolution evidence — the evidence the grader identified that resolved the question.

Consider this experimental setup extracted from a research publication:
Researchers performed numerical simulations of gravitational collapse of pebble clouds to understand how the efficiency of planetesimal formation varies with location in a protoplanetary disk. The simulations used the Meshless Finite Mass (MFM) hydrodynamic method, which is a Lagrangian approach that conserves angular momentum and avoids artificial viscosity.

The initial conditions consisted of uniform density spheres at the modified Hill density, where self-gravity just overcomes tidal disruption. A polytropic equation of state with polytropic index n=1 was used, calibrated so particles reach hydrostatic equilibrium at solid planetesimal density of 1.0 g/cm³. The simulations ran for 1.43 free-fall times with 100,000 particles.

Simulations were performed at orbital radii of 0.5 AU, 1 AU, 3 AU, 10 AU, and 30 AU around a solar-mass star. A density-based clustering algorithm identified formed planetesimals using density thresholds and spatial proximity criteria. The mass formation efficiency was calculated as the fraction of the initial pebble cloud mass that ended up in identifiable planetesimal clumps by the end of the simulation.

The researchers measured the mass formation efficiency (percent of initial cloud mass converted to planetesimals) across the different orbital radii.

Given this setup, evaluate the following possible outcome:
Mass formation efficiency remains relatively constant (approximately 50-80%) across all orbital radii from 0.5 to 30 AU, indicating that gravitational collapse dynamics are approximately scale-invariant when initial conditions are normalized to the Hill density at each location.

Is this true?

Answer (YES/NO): NO